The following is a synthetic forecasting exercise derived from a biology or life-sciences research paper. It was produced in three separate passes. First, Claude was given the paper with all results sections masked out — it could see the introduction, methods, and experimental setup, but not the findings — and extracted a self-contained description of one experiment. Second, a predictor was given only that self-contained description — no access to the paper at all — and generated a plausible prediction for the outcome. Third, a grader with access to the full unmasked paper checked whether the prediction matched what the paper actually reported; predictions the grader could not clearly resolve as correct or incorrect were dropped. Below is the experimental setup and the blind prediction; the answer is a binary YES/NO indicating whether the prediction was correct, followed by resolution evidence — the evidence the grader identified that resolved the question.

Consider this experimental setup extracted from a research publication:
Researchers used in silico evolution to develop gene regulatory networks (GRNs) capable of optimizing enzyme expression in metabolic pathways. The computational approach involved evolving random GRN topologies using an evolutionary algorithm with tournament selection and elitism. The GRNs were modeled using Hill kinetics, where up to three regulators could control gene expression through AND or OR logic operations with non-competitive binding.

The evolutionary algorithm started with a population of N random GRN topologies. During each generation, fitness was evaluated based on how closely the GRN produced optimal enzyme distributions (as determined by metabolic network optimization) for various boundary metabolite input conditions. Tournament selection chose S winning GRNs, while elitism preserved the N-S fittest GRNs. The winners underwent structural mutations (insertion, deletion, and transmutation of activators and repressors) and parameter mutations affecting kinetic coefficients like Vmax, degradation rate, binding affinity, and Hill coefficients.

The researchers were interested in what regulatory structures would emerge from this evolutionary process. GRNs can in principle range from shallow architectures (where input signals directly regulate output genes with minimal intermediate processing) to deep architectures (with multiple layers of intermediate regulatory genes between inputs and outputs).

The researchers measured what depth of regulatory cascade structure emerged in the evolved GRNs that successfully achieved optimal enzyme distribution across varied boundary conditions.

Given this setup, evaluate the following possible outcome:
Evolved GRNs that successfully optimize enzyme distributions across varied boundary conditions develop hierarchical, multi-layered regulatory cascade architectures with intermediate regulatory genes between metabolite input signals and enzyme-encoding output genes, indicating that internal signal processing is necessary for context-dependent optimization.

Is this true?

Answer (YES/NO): NO